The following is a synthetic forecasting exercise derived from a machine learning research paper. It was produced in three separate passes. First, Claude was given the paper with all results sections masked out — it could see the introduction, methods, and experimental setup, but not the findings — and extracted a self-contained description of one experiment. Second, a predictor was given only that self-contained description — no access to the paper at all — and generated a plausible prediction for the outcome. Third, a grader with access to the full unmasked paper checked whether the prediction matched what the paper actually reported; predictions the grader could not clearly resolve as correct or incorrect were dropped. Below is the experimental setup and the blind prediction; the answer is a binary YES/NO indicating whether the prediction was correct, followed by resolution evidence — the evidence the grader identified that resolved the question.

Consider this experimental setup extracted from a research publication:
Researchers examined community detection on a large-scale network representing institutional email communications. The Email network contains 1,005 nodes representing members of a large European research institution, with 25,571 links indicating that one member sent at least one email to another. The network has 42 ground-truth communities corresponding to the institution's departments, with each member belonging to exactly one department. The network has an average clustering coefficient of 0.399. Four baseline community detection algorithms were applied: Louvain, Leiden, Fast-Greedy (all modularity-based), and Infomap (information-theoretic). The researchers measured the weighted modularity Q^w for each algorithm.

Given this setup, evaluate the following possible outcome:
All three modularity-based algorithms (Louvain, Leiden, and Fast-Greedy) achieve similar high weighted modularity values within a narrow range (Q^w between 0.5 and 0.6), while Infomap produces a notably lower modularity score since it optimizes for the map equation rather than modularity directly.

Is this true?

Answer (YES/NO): NO